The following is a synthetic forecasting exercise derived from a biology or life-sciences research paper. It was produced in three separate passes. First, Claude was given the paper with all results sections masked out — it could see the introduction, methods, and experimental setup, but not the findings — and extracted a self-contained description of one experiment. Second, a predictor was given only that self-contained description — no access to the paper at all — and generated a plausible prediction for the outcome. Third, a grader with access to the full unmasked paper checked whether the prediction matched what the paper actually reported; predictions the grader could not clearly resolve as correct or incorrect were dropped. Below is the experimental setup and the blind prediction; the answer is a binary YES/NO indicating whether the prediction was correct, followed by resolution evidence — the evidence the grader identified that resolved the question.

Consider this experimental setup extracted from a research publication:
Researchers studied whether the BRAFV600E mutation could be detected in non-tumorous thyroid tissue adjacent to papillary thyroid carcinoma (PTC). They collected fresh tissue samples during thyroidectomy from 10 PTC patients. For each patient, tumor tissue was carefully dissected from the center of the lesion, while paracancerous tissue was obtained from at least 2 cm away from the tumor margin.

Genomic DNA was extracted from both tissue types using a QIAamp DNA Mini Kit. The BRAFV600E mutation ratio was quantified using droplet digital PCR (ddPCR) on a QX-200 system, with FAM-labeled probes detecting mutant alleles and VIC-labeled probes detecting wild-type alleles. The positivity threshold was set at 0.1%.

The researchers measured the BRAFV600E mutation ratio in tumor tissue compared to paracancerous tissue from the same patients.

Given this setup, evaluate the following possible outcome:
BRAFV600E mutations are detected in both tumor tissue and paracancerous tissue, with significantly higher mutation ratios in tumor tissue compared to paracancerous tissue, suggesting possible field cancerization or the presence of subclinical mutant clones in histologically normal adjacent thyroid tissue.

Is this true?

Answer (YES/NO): NO